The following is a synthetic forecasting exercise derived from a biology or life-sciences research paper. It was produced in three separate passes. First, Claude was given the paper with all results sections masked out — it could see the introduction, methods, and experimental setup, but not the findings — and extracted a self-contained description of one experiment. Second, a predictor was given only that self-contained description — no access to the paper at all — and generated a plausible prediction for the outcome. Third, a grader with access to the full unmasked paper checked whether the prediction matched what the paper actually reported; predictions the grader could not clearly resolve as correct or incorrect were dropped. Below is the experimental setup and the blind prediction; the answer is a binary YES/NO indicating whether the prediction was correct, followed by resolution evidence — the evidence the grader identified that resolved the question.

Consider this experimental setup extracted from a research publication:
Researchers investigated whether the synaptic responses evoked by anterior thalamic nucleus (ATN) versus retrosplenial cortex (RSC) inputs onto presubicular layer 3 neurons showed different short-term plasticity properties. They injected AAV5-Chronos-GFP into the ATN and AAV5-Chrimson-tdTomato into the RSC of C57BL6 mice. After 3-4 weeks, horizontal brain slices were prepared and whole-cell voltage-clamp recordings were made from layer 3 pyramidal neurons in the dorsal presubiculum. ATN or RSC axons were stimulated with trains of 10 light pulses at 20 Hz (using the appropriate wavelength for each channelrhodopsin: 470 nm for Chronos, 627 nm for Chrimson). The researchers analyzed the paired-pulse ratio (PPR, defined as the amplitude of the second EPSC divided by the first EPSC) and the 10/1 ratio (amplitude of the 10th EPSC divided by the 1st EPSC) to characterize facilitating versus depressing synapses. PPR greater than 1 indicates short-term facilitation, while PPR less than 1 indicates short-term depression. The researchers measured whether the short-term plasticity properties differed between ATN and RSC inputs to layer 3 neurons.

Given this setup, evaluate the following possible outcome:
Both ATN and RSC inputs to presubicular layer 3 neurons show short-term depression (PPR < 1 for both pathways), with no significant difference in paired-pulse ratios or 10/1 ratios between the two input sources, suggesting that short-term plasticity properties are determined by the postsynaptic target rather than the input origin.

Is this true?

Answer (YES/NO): NO